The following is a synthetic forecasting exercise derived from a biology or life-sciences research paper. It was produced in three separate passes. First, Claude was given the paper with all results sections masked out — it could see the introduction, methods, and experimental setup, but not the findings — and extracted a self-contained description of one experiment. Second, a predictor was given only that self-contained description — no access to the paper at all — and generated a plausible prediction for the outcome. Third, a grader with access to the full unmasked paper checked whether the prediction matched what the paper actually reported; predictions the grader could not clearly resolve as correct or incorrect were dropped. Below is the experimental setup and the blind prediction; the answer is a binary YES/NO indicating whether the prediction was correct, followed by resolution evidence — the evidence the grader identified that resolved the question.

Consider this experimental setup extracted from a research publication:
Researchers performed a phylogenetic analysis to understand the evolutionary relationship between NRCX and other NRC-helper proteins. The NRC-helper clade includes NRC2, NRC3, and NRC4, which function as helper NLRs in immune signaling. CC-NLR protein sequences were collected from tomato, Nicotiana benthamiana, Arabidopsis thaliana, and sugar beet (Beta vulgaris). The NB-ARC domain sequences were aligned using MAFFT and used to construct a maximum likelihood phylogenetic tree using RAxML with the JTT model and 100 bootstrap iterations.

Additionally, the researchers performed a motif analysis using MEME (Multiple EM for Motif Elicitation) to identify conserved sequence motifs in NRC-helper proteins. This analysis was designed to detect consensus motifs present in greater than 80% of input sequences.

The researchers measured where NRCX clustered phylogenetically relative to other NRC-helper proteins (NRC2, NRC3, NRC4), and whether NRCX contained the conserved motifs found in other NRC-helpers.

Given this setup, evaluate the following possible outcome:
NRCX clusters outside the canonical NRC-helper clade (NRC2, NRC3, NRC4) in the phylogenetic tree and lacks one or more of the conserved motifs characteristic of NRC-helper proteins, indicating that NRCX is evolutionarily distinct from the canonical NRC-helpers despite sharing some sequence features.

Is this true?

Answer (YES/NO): NO